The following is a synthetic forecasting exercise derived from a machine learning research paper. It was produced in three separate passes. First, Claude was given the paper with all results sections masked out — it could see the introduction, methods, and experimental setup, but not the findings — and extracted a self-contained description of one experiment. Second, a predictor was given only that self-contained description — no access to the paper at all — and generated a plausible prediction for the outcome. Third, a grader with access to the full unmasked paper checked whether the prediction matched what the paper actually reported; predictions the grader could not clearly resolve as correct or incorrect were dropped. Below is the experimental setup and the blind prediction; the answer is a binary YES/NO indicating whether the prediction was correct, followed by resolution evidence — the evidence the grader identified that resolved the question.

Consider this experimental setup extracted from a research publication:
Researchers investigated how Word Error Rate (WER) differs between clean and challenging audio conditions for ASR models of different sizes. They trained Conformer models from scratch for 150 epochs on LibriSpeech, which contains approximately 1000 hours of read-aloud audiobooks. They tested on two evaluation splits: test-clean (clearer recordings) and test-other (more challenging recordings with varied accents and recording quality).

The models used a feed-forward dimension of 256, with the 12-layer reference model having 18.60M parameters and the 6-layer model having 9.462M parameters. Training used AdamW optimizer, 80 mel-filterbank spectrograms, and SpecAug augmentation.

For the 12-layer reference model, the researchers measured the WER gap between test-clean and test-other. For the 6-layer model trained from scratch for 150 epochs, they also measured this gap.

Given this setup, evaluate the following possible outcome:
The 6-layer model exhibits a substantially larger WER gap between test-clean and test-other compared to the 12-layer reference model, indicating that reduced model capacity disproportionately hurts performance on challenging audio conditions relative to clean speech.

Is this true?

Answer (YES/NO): YES